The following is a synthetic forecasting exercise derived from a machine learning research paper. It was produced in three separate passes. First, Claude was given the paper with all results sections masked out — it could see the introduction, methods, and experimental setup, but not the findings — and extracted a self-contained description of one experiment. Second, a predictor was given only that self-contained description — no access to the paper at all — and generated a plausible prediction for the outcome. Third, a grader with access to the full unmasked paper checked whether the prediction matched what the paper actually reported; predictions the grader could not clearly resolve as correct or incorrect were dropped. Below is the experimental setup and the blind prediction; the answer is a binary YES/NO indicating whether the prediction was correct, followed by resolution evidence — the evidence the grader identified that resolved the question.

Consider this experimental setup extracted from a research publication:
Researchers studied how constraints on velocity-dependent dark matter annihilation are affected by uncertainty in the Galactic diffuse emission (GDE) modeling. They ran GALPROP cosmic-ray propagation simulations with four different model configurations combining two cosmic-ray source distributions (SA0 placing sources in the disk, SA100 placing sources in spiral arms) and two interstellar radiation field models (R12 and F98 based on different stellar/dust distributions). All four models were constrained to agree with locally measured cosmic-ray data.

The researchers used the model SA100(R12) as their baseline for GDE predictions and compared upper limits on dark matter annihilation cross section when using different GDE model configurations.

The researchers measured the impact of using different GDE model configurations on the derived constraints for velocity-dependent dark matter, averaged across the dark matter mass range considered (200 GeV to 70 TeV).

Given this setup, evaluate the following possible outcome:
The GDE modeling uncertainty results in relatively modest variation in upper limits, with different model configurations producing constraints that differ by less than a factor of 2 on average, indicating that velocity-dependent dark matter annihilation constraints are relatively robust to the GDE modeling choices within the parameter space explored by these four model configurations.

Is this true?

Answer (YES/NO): YES